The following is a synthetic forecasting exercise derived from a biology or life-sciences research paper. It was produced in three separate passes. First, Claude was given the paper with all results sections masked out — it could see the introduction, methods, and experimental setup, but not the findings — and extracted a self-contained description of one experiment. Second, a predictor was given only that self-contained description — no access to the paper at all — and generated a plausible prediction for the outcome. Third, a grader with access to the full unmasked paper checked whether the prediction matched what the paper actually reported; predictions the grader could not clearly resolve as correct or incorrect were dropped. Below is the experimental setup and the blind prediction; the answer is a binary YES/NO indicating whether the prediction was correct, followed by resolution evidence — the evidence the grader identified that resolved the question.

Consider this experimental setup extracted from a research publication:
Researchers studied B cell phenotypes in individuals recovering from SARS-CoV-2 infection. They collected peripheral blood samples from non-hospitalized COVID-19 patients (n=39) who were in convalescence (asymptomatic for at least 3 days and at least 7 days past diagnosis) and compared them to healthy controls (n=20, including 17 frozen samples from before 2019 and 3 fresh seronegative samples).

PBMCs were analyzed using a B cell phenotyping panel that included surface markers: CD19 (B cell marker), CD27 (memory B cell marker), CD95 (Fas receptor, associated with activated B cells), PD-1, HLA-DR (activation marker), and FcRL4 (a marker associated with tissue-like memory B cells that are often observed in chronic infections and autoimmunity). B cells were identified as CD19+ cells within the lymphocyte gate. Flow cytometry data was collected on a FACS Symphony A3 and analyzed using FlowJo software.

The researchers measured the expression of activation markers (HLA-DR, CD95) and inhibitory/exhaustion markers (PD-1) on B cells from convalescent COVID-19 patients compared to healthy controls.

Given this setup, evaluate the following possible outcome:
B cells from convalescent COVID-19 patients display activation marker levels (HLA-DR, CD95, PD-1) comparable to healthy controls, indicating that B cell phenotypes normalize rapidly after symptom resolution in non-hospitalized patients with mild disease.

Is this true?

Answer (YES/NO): NO